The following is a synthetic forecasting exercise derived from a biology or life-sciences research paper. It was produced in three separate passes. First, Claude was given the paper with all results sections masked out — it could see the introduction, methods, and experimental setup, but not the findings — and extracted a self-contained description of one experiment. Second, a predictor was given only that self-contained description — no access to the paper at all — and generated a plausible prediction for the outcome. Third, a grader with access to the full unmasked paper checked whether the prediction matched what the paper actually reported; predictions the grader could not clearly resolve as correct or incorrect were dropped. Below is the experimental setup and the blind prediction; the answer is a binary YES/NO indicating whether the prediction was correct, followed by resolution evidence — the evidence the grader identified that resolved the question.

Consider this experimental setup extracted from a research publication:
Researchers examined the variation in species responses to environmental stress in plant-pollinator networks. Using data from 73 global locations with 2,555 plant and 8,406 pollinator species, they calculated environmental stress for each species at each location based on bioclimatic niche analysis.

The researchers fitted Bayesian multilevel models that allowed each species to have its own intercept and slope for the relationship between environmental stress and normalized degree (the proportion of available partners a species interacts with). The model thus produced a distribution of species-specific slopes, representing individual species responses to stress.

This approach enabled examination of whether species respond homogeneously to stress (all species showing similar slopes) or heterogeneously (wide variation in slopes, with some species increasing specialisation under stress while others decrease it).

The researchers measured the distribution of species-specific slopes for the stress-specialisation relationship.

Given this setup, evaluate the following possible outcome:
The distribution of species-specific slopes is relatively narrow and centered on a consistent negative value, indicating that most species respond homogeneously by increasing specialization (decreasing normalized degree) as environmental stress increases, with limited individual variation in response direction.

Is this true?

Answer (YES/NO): NO